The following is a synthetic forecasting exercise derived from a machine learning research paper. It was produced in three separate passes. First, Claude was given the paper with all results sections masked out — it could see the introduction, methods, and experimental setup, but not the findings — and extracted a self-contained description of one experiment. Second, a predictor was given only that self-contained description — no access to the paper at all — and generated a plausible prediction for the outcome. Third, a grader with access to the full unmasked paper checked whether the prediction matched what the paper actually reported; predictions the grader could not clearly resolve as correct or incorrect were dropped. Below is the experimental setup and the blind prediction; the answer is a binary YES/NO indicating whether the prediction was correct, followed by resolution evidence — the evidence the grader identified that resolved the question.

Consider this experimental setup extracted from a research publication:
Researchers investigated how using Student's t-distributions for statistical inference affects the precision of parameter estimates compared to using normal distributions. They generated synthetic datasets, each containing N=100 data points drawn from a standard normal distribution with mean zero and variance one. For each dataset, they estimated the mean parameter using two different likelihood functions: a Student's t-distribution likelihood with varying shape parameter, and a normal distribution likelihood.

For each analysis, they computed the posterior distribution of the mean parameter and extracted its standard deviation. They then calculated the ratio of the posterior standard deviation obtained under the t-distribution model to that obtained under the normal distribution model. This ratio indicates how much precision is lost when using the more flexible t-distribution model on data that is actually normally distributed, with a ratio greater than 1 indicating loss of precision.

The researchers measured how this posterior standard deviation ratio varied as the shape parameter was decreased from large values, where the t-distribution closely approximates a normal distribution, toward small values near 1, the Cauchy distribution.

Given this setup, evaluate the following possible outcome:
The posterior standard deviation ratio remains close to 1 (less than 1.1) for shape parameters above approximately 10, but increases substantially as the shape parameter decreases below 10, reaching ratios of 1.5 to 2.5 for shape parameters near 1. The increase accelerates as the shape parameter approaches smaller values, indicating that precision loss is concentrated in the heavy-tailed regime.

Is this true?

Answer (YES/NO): NO